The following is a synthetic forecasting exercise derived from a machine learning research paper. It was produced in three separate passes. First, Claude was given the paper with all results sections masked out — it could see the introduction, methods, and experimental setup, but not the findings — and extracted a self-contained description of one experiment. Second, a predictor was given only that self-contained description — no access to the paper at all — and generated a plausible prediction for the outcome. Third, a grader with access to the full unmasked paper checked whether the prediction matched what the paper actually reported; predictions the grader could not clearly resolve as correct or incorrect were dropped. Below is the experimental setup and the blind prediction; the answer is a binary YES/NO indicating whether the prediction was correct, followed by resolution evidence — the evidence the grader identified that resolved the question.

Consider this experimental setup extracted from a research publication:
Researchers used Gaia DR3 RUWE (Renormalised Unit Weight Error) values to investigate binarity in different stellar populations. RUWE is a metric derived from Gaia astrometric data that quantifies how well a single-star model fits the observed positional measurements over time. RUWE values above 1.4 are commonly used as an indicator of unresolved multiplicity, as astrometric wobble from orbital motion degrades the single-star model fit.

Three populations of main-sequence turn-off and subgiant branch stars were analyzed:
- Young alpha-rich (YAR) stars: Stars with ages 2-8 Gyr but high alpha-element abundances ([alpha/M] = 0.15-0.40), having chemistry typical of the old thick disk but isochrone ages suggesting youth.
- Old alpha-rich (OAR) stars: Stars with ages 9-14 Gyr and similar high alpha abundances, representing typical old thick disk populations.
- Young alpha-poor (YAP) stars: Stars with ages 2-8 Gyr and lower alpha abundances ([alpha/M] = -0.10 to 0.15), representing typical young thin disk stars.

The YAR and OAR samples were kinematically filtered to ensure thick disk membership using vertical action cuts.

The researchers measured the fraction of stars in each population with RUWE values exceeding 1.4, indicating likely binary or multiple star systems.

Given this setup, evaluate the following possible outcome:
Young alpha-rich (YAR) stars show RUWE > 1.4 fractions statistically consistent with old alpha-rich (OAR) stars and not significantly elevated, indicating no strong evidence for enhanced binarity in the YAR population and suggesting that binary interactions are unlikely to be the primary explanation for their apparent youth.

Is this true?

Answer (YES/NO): NO